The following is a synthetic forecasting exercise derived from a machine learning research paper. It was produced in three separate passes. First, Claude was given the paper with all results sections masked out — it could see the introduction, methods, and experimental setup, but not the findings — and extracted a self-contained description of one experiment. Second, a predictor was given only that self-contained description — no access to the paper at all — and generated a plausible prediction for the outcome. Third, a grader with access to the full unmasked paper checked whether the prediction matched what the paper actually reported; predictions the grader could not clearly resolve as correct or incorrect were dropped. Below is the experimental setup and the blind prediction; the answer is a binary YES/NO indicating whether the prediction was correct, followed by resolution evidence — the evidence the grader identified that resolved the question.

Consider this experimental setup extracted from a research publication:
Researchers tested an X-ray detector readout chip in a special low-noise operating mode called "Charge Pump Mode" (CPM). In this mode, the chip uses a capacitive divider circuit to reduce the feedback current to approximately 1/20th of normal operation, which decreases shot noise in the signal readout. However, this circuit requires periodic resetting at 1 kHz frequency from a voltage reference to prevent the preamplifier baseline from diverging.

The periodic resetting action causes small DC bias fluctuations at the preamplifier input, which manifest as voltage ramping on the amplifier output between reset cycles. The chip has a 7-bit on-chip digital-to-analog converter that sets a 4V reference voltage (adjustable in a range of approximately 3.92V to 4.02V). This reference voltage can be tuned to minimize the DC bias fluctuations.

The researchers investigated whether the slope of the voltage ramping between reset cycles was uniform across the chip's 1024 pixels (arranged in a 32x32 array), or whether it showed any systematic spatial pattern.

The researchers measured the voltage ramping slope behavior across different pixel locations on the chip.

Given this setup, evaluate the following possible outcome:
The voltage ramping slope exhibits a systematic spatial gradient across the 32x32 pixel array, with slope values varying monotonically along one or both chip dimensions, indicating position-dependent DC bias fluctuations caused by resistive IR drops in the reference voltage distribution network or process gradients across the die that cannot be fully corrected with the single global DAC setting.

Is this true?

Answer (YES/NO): YES